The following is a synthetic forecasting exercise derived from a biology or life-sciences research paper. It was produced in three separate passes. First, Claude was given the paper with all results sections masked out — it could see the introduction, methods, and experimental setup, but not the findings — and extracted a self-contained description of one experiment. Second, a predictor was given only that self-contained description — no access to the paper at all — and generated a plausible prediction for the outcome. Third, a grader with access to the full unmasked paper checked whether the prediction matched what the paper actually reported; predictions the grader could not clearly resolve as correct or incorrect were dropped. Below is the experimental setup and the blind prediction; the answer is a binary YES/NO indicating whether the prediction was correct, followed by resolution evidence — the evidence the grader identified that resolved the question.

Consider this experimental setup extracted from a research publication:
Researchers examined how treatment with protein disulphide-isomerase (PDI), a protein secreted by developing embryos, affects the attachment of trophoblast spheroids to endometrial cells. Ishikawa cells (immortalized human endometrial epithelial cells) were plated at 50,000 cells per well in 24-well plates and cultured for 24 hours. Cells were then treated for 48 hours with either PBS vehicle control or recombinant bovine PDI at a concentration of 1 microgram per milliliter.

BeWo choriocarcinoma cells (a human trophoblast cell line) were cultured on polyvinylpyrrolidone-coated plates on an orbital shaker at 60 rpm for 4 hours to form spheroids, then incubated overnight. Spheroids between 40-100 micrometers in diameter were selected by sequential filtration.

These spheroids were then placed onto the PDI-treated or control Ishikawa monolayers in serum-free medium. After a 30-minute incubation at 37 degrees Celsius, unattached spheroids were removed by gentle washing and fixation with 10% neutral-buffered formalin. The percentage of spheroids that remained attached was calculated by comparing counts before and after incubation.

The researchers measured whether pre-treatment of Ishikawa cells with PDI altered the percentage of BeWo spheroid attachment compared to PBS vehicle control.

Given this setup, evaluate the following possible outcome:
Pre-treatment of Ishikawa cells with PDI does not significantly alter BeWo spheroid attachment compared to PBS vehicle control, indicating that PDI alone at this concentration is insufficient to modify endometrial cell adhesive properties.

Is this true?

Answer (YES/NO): YES